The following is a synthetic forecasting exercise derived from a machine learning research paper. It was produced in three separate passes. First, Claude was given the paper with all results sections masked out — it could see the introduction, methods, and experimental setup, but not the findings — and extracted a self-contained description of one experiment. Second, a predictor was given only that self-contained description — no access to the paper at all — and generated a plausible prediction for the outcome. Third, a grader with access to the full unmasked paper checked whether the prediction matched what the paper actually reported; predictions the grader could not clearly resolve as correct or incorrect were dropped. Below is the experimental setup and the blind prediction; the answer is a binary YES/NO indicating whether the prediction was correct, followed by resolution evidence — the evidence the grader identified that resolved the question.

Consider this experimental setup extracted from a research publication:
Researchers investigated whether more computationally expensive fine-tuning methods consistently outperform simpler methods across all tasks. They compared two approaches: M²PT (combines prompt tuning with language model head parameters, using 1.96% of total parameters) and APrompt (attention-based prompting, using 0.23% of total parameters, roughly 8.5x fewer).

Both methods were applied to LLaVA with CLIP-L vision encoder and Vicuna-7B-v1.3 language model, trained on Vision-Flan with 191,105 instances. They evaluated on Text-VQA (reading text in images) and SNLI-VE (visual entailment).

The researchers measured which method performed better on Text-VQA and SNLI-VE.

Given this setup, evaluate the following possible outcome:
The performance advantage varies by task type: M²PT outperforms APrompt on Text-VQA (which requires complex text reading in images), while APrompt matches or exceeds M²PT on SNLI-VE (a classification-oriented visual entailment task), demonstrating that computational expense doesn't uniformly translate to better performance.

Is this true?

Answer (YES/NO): NO